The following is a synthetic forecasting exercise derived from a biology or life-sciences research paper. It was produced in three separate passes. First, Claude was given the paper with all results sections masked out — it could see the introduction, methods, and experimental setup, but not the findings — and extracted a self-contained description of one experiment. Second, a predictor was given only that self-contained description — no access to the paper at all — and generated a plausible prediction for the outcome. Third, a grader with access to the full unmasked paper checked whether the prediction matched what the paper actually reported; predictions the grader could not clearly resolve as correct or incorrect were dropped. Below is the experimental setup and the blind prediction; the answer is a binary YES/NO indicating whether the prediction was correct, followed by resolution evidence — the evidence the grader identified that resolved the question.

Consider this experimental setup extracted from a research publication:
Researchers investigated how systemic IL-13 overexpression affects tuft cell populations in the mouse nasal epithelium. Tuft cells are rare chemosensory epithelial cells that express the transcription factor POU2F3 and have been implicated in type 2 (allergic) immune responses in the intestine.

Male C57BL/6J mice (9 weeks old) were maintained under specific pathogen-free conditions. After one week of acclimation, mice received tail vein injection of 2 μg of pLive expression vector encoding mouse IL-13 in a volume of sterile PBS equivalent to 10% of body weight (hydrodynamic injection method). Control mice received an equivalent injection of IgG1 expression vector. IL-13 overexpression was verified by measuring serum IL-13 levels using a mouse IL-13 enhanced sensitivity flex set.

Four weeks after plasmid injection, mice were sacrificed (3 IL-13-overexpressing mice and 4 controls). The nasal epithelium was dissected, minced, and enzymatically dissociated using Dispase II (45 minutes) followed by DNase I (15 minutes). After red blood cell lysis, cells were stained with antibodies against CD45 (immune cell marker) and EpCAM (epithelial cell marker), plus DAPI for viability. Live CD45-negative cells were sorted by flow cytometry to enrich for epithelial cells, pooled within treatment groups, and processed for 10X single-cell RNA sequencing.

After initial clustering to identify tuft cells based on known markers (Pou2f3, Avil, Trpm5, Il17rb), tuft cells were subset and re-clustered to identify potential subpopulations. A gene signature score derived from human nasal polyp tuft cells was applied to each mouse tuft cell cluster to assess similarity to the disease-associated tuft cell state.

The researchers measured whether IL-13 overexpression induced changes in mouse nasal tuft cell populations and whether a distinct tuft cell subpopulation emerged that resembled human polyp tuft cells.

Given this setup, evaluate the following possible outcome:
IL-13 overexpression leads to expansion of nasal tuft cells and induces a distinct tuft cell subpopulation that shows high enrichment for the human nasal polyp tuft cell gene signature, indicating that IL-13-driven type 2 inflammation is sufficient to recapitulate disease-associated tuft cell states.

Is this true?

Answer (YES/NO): YES